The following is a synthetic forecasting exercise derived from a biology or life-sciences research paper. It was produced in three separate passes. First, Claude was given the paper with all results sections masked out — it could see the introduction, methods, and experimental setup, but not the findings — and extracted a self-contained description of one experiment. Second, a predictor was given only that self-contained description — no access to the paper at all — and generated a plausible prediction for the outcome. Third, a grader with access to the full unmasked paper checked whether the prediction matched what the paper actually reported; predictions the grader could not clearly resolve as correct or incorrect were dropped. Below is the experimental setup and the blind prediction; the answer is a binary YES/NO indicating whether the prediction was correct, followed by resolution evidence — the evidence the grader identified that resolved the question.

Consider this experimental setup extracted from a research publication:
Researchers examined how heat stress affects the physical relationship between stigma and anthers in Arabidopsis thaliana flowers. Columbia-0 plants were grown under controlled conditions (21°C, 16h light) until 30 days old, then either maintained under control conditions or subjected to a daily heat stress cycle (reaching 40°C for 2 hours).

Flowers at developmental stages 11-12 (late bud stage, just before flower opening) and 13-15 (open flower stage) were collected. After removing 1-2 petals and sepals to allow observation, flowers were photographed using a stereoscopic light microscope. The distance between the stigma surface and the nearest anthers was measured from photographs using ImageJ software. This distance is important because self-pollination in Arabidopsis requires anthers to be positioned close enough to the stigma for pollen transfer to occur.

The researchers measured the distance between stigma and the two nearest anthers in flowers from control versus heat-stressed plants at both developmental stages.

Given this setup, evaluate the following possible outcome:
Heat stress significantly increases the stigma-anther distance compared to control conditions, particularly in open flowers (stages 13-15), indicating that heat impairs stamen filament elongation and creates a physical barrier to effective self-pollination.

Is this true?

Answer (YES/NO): YES